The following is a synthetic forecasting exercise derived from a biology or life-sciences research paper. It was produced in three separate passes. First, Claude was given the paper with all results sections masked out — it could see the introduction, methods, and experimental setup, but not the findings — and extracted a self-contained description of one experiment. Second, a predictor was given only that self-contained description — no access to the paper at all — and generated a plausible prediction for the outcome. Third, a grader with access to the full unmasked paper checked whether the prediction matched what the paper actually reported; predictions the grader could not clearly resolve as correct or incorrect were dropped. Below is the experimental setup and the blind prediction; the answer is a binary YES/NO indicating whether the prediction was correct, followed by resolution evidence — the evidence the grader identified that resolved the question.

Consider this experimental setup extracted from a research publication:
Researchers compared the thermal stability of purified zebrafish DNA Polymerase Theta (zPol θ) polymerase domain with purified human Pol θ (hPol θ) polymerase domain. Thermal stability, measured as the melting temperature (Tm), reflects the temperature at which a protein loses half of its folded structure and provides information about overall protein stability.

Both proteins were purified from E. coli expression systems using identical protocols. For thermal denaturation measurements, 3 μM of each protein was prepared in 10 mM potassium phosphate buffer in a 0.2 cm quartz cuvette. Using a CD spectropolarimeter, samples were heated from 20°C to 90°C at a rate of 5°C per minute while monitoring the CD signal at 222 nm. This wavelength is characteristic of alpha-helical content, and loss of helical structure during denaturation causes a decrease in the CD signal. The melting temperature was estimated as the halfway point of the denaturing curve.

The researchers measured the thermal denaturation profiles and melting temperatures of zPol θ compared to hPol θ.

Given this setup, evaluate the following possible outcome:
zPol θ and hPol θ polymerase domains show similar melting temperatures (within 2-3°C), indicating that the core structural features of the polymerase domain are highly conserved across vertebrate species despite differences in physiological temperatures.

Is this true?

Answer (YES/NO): YES